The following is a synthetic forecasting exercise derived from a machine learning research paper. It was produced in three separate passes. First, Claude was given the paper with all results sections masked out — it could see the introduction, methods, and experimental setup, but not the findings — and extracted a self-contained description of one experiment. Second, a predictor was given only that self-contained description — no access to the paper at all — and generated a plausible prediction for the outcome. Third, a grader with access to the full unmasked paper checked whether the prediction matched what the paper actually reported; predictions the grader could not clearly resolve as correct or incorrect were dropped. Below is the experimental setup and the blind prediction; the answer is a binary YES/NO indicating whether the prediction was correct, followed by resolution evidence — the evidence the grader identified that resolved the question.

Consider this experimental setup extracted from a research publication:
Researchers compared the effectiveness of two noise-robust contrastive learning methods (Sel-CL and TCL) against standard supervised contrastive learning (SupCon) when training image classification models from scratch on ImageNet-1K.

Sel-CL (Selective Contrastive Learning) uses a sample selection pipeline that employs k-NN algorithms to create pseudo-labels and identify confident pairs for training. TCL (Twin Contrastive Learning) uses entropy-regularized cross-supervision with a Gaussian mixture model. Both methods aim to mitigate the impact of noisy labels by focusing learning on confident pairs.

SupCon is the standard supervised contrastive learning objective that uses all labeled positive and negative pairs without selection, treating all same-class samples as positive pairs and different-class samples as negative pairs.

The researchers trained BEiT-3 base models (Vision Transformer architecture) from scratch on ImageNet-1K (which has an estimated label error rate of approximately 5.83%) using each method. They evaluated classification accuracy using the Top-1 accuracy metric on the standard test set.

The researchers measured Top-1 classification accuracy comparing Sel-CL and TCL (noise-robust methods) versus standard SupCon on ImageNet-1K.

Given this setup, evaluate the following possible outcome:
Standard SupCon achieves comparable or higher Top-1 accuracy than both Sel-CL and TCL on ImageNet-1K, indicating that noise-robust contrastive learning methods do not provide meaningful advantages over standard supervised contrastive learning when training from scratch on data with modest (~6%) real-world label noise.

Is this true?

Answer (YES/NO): YES